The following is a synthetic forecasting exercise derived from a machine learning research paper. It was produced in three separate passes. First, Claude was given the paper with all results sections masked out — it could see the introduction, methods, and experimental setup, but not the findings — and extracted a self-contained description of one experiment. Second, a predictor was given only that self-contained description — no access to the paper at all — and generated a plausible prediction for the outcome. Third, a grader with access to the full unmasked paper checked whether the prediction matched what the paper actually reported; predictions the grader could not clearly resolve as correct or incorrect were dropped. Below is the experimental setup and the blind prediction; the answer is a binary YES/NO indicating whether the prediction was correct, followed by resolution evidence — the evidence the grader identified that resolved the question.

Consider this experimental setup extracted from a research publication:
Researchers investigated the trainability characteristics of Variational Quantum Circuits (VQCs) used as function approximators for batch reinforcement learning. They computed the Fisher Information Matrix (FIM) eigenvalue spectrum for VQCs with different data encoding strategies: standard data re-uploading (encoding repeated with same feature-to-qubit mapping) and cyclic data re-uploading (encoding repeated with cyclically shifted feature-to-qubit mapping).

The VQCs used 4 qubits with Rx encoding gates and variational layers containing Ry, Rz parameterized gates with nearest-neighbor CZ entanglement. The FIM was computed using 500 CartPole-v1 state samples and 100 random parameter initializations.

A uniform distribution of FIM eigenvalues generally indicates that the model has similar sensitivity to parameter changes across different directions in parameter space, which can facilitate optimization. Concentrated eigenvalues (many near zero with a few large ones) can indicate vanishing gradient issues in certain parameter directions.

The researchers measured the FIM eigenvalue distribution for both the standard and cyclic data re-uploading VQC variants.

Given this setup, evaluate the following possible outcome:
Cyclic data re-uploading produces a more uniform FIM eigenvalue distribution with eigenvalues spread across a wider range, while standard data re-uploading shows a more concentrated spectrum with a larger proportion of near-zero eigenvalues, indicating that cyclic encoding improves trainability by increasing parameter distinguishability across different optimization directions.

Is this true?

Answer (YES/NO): NO